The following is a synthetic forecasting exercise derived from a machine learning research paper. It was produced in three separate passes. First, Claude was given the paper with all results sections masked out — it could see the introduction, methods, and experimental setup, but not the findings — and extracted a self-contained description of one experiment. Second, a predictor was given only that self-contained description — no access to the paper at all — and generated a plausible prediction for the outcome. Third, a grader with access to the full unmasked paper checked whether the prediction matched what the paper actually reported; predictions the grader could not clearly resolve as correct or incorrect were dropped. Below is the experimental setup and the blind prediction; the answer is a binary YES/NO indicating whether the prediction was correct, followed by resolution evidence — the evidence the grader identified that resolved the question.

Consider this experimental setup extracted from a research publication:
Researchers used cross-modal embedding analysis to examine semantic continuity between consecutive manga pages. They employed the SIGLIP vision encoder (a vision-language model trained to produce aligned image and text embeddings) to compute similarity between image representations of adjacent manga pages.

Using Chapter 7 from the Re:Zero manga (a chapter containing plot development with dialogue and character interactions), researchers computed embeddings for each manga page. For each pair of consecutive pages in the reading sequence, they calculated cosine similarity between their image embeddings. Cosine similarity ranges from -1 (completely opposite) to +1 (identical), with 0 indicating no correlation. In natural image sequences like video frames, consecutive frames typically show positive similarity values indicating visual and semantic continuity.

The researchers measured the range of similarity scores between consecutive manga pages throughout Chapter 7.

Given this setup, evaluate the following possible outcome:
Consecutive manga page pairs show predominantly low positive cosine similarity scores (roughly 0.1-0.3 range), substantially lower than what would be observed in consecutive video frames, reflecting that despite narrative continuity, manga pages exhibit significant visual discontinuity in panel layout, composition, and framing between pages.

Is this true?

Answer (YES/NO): NO